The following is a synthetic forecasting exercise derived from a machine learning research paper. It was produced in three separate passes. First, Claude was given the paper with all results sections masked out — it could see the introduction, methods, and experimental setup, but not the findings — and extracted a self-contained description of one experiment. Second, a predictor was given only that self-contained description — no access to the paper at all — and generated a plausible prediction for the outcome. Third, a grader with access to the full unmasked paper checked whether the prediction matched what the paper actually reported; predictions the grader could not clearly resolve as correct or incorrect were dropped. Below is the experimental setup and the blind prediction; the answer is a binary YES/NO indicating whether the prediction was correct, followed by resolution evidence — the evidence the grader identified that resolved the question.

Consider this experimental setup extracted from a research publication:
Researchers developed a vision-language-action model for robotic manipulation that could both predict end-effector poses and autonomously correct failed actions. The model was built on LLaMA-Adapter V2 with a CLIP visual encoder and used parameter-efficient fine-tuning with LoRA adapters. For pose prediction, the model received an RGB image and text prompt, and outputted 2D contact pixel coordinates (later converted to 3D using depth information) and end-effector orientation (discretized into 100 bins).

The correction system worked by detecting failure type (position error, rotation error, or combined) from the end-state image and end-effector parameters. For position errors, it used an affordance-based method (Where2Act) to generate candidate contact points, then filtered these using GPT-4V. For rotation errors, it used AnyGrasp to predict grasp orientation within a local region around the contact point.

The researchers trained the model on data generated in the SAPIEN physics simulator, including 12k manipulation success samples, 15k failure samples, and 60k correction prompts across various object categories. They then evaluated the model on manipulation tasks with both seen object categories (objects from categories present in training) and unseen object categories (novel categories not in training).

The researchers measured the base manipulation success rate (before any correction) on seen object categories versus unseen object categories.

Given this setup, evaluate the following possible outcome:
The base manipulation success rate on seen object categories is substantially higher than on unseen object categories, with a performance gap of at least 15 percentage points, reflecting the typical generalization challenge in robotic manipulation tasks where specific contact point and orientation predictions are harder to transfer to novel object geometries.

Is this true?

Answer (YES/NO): YES